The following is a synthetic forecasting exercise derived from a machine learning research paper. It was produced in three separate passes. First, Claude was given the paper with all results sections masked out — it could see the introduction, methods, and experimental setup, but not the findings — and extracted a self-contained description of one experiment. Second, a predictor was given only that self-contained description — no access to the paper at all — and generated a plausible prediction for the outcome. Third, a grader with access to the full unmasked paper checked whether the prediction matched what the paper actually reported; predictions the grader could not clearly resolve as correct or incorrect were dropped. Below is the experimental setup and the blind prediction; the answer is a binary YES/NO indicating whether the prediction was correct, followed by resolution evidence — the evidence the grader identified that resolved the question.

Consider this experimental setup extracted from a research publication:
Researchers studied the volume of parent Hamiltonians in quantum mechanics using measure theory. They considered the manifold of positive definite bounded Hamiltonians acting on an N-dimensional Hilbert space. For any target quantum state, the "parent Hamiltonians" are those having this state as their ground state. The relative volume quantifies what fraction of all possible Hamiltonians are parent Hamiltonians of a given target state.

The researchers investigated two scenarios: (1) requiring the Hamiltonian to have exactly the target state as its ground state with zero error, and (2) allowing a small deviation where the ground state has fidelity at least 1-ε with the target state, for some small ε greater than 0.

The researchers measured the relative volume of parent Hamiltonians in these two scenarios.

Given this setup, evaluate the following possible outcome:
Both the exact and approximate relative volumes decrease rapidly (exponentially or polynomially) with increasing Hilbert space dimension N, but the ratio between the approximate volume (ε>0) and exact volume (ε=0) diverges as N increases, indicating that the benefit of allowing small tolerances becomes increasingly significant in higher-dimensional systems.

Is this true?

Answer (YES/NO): NO